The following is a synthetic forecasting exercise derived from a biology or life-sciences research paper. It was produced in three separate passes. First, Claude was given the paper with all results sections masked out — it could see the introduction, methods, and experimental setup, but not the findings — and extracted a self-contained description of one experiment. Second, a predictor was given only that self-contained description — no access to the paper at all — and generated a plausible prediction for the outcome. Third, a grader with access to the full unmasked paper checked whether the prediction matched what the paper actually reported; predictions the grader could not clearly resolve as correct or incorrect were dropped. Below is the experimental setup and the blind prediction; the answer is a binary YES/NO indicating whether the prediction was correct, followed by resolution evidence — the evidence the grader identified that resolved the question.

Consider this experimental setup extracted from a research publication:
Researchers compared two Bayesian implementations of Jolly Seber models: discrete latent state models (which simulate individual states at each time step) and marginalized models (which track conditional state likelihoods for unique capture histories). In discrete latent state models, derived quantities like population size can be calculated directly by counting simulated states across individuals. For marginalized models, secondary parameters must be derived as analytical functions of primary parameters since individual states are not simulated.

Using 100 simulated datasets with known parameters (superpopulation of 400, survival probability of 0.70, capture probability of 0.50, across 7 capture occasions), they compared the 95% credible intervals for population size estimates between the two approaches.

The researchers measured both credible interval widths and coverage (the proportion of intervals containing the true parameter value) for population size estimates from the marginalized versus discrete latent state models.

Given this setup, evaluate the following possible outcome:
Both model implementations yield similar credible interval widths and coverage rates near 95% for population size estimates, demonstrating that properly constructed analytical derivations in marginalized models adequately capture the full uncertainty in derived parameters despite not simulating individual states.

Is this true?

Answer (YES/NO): NO